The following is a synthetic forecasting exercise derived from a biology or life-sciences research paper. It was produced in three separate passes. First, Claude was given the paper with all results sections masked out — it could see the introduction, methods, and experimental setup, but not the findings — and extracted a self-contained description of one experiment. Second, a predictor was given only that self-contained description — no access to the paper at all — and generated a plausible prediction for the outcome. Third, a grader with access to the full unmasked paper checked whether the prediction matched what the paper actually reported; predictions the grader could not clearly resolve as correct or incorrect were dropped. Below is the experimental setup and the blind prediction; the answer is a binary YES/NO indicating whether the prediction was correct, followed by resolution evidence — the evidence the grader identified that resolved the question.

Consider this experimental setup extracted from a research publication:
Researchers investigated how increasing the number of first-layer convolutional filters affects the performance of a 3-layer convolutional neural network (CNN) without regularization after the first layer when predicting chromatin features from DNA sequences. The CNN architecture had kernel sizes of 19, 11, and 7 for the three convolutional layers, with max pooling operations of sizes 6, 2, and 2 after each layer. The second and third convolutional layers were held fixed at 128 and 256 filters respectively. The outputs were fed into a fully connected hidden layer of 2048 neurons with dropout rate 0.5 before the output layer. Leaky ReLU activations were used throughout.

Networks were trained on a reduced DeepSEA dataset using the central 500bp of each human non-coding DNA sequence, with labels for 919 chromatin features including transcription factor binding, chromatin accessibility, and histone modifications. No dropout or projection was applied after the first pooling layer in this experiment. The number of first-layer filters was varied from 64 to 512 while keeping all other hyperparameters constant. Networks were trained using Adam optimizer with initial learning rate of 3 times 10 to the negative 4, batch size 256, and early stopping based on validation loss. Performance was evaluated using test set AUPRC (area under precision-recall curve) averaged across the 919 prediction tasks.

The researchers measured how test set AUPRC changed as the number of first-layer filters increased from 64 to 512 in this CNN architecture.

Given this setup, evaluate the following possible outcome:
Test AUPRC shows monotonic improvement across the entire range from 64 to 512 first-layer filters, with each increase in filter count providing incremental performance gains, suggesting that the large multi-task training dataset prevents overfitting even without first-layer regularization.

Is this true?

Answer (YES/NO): NO